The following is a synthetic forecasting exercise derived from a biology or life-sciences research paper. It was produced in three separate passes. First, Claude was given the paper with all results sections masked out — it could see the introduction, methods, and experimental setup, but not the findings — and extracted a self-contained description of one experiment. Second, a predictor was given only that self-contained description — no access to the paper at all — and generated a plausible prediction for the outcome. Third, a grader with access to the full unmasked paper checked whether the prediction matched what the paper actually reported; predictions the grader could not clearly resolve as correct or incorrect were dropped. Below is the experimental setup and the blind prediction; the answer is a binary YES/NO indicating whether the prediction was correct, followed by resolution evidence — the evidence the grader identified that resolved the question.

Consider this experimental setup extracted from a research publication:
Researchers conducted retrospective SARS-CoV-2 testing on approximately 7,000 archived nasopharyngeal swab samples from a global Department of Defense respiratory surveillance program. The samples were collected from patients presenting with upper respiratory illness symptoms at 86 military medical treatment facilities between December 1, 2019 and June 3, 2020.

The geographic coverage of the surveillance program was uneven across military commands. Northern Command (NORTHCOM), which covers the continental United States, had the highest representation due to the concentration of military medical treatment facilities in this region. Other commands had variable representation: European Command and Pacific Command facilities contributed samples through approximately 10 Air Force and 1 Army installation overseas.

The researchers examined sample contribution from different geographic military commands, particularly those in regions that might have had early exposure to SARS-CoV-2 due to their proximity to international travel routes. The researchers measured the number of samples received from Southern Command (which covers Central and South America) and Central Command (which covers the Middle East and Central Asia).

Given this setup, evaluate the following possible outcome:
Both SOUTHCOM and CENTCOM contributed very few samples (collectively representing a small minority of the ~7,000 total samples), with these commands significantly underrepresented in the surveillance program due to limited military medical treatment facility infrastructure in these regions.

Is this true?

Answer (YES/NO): YES